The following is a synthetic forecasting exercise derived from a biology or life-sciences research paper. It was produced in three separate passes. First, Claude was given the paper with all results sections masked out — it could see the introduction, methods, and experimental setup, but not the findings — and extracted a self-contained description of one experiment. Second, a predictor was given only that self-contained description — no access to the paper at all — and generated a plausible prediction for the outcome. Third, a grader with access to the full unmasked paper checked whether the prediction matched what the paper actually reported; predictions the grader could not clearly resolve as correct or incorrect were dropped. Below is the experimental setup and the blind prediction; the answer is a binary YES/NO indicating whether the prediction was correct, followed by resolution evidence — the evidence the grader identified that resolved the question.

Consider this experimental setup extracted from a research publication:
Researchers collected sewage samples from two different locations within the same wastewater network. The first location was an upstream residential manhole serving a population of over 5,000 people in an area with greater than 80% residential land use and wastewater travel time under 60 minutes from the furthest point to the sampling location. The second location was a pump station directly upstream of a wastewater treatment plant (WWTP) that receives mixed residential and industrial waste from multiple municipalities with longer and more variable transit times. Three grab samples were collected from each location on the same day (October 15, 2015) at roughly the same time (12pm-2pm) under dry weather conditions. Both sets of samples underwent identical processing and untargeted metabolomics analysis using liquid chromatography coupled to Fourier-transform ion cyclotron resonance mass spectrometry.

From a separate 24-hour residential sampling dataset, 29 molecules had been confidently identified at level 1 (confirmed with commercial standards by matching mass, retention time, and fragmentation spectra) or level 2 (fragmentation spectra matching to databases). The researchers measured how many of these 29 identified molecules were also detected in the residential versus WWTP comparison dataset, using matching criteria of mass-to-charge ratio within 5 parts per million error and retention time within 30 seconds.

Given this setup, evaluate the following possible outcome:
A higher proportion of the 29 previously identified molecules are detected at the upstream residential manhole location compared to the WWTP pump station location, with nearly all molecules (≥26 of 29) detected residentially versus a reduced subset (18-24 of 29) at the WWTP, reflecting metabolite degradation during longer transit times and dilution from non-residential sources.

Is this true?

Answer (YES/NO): NO